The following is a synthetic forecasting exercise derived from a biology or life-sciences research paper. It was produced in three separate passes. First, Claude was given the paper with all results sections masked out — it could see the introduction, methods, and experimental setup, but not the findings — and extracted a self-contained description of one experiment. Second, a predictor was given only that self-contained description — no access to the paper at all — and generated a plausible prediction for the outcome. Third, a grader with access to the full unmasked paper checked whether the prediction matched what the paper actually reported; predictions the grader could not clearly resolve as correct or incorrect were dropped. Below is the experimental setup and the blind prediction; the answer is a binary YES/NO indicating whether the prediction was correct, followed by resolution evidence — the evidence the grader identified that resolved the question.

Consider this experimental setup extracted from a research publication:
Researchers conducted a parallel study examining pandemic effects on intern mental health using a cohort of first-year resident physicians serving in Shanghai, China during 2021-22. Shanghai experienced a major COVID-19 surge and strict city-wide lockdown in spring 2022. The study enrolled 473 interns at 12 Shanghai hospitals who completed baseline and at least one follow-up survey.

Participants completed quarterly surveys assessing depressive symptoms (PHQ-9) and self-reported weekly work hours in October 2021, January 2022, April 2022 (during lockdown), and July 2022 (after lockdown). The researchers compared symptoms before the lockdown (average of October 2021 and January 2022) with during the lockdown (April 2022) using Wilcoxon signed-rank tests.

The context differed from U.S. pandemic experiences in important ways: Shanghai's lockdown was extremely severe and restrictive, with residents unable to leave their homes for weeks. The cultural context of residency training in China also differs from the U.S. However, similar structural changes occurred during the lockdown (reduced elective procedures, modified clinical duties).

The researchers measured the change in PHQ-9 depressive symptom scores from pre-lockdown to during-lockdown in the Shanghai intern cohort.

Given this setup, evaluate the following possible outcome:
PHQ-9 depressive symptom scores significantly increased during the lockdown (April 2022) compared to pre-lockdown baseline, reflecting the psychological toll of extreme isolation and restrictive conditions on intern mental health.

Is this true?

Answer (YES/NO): NO